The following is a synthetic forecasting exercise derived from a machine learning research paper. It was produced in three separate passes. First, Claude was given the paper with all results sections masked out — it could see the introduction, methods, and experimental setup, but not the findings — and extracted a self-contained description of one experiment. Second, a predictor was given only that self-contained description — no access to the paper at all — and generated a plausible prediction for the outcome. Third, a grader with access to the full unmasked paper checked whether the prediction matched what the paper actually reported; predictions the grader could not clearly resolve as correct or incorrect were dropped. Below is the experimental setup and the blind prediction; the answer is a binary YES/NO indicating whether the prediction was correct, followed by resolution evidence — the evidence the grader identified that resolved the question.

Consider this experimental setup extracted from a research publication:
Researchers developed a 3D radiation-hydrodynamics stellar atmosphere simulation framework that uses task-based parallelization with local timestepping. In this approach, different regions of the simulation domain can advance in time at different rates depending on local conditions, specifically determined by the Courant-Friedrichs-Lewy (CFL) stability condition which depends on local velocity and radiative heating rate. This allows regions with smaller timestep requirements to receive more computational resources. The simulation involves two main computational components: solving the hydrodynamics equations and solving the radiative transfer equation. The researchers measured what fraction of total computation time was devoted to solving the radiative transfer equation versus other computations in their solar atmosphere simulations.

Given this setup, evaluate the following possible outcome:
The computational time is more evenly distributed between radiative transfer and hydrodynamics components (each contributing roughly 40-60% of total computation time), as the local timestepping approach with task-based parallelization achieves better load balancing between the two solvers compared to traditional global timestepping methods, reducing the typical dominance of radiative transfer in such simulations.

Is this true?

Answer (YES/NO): NO